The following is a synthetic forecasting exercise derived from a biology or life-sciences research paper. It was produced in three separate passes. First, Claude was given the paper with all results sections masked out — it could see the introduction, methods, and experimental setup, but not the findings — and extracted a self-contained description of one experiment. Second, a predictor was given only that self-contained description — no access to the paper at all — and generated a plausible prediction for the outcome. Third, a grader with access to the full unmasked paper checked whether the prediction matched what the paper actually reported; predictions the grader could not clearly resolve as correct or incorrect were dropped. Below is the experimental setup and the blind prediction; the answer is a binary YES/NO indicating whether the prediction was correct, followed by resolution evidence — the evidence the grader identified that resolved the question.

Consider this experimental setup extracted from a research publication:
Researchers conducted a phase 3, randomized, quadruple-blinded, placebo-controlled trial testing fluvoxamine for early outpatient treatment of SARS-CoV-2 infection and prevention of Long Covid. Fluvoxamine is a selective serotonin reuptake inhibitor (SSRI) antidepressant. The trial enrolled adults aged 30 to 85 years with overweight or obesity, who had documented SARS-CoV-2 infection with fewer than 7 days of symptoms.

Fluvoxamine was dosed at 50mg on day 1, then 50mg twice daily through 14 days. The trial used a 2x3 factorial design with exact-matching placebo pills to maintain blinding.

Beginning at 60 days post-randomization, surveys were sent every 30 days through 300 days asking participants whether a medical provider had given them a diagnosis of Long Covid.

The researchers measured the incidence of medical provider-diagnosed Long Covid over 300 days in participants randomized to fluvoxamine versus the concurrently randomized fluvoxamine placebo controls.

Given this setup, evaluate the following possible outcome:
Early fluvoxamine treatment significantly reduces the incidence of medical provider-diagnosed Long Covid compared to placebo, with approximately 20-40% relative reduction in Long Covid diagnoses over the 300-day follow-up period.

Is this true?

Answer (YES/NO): NO